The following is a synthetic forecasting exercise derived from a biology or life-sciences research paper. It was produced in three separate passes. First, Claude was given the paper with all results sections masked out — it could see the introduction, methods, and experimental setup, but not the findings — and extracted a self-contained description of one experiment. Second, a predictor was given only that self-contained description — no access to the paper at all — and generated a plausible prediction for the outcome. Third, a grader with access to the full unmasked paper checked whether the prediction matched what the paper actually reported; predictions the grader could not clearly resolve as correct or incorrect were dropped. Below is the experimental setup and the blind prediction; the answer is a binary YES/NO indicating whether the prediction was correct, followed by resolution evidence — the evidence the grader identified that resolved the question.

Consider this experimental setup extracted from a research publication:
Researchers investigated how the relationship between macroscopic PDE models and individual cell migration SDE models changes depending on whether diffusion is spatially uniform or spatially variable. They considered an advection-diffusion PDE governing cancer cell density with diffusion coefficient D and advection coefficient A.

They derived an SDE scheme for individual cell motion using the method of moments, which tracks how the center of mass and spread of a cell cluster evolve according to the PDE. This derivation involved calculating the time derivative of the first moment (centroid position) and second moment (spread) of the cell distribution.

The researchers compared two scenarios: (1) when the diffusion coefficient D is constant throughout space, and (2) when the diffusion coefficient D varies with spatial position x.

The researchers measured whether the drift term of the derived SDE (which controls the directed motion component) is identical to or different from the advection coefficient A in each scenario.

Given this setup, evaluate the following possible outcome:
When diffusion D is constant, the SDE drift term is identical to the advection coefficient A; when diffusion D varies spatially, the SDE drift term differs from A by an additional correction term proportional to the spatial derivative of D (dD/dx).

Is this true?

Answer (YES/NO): YES